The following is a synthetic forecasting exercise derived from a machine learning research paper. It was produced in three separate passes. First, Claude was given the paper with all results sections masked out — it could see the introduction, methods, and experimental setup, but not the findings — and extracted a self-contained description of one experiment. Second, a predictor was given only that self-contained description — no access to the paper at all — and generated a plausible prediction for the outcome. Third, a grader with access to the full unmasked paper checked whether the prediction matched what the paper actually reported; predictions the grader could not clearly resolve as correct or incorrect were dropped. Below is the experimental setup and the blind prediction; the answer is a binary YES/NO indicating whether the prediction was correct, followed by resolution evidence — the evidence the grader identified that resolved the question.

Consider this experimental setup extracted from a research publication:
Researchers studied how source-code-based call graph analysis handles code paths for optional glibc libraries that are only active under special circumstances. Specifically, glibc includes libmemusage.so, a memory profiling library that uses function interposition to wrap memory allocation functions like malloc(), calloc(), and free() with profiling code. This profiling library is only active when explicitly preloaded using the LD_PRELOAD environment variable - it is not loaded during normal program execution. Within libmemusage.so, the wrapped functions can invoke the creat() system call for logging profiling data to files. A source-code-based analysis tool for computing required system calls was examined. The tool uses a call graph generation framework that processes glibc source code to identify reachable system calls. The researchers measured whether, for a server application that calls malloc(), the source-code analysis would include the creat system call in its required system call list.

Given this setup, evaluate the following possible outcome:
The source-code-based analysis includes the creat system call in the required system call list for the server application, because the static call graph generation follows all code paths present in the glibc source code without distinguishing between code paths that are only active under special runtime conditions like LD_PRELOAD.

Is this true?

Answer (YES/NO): YES